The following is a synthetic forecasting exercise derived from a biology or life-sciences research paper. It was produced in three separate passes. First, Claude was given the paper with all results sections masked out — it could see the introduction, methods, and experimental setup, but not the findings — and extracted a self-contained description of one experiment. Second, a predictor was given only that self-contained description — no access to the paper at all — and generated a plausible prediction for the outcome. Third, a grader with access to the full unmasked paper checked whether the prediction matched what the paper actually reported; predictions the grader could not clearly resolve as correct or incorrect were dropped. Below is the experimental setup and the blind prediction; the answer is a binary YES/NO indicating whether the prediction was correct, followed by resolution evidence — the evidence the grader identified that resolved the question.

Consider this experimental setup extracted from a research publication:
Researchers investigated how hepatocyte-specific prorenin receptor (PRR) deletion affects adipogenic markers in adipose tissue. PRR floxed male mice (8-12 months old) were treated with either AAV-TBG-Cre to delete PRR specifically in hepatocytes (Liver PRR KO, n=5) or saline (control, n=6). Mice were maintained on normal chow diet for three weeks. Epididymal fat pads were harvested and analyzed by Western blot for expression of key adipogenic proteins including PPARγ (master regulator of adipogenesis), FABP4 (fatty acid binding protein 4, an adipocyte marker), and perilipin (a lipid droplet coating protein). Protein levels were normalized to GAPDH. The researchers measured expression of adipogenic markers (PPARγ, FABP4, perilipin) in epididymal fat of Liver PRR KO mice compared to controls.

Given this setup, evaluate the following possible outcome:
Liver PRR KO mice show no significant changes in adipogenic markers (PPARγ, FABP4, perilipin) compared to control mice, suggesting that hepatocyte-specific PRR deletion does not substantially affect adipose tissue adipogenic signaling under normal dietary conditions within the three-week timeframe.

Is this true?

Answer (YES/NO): NO